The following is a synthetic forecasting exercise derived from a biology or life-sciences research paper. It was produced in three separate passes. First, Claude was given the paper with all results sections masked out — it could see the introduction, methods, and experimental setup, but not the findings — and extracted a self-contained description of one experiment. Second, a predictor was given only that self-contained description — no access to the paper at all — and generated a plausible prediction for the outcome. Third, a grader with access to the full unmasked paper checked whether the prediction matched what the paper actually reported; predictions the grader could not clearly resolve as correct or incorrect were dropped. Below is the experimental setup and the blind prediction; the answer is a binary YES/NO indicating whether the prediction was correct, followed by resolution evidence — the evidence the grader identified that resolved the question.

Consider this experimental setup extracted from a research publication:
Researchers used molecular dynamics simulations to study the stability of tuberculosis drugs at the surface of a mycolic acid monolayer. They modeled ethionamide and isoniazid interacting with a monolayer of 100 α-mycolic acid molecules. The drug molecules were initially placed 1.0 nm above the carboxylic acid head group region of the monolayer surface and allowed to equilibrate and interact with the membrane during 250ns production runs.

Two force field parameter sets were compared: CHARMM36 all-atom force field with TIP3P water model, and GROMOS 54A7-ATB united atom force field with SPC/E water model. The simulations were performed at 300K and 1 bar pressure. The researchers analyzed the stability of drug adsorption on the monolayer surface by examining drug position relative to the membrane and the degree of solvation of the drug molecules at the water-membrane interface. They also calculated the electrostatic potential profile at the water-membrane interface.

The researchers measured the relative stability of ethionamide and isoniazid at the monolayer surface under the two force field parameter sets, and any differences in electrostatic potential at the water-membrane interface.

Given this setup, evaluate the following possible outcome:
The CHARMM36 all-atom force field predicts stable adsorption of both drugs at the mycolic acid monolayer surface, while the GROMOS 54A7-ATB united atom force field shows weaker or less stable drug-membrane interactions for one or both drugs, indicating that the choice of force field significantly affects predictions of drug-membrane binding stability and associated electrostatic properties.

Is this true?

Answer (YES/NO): NO